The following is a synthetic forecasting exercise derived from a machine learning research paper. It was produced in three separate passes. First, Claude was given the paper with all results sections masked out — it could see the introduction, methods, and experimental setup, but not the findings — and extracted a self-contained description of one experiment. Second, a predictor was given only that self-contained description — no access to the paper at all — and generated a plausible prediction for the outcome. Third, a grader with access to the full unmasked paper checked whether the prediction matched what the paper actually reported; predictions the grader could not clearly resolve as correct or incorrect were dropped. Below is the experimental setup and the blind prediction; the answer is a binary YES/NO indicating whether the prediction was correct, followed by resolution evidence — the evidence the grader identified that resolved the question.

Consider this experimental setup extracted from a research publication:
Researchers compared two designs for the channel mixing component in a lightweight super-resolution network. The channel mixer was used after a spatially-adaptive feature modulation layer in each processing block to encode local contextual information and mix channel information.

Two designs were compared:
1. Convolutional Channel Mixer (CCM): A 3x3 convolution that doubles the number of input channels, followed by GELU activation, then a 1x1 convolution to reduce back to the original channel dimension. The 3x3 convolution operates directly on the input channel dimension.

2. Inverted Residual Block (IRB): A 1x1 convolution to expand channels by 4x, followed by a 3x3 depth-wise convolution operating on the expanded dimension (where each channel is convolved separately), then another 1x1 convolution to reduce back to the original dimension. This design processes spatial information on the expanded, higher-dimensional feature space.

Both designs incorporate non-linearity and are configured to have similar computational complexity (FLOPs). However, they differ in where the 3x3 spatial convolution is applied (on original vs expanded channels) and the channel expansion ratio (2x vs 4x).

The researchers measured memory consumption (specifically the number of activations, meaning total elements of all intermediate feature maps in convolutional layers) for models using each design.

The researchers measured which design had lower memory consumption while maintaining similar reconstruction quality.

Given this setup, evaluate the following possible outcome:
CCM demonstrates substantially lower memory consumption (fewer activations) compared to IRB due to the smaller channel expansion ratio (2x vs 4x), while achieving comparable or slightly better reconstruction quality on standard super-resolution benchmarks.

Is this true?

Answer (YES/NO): YES